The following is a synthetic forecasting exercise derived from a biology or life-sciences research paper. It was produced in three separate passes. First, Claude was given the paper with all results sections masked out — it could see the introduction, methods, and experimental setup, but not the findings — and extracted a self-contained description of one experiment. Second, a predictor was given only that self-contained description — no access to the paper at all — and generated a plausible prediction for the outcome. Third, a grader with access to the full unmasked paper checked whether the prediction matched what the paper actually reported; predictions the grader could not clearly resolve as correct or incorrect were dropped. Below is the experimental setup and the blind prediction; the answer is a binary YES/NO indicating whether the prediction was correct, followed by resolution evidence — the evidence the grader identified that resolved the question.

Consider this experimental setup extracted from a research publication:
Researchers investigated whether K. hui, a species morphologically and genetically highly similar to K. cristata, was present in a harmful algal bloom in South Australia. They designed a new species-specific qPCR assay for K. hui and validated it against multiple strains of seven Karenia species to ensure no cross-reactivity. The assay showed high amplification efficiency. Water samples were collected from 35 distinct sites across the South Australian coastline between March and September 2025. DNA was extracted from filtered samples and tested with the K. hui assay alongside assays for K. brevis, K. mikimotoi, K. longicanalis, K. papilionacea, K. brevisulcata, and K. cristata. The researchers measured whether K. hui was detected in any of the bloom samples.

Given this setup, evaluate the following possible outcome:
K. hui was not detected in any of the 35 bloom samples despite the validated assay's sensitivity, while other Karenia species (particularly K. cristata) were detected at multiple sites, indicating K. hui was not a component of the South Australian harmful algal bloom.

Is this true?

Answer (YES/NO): YES